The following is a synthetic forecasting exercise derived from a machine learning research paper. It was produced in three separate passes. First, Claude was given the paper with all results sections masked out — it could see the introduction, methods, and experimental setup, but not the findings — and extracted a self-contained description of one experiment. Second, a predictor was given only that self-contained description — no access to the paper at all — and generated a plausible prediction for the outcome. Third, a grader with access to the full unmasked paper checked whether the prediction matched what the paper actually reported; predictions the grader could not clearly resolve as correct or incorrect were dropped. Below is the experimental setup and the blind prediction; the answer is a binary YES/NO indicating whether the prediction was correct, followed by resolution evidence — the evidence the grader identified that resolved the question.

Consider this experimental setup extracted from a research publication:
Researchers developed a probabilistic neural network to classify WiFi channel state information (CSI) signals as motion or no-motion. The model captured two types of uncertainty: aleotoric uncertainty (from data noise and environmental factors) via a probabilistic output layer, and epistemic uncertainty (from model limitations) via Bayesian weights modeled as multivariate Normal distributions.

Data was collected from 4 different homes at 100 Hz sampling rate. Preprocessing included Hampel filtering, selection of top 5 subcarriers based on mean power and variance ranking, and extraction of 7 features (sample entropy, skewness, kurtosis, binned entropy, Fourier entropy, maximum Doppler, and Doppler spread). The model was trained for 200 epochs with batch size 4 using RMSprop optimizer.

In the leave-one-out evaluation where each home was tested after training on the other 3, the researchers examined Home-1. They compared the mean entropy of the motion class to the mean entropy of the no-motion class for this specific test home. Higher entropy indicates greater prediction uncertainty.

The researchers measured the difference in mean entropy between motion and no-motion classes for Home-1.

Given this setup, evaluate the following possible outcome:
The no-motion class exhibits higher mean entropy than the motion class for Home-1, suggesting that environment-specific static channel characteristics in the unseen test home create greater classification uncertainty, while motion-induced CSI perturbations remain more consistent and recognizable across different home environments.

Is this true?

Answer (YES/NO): NO